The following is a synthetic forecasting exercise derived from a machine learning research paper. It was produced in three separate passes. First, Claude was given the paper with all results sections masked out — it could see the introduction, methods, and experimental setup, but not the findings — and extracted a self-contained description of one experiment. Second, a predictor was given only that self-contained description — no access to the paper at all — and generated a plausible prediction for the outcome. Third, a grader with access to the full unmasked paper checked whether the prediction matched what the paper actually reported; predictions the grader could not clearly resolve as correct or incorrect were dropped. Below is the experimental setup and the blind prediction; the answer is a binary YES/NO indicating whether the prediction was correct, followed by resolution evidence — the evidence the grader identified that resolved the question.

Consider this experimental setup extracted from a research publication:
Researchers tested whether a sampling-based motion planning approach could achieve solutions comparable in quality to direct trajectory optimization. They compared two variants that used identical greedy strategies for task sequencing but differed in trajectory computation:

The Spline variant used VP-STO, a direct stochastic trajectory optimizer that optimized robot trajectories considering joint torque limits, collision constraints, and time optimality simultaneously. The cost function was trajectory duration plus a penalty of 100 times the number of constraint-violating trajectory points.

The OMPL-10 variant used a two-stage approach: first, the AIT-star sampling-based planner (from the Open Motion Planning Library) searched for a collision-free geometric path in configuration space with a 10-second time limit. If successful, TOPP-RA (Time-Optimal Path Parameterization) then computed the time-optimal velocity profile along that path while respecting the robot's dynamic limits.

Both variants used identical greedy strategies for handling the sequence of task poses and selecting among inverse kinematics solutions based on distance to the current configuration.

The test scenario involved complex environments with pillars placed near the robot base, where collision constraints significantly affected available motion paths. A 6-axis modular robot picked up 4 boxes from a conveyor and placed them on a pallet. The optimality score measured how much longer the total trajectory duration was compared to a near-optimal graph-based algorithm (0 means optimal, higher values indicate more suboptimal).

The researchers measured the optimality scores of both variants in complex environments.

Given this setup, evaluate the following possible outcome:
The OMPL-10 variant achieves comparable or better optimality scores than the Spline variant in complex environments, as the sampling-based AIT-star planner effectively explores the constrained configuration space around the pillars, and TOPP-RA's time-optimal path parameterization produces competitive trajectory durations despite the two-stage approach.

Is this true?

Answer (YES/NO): NO